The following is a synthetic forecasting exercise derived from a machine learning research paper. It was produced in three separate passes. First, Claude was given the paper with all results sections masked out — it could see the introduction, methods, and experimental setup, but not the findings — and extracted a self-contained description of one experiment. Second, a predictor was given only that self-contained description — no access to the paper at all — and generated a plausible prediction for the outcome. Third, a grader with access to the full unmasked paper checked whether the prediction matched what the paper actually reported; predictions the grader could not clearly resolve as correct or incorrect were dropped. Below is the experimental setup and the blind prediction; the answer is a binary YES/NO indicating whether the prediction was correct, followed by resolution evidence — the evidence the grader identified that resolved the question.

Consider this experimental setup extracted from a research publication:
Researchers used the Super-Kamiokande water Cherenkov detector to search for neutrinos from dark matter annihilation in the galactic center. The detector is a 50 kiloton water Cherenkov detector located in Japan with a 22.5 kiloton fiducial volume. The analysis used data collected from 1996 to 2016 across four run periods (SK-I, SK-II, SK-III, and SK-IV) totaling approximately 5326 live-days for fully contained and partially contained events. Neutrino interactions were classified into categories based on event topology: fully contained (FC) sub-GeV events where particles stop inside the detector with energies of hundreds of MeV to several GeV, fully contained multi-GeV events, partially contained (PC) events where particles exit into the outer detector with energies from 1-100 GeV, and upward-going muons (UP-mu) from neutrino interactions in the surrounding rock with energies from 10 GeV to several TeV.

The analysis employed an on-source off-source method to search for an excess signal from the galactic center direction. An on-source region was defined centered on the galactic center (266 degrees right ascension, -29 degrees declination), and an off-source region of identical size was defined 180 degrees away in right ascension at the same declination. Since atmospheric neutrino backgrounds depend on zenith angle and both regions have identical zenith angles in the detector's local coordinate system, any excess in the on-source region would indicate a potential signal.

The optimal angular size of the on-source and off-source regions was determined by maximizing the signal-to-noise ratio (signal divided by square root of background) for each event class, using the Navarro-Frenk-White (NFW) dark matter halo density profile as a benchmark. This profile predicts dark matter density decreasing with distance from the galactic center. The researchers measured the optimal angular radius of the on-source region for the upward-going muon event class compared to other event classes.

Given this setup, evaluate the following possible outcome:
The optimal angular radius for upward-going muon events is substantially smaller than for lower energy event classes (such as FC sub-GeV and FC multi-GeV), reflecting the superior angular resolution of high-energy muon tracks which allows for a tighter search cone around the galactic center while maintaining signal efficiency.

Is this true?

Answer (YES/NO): YES